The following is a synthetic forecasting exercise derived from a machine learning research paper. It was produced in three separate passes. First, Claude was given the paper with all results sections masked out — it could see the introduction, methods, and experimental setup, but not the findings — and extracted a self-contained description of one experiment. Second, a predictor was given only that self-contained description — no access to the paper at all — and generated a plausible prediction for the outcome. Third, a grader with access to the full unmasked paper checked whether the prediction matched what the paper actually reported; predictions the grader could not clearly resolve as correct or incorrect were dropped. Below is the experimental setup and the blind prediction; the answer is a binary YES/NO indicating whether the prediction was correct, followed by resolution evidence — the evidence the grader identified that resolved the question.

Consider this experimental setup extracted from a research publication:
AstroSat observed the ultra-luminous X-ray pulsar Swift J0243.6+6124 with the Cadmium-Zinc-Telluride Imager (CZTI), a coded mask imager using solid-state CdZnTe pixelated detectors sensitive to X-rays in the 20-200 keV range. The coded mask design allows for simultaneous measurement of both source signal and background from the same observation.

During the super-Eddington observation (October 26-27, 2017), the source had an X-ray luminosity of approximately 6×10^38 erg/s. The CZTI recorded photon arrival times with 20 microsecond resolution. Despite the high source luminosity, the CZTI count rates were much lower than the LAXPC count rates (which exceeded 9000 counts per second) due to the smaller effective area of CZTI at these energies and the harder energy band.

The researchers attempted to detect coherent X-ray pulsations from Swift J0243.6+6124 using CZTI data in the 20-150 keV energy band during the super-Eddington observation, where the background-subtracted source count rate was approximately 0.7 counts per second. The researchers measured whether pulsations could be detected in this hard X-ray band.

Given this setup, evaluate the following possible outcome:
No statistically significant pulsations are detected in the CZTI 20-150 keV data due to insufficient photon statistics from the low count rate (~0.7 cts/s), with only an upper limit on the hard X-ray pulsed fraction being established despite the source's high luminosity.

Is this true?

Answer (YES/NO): NO